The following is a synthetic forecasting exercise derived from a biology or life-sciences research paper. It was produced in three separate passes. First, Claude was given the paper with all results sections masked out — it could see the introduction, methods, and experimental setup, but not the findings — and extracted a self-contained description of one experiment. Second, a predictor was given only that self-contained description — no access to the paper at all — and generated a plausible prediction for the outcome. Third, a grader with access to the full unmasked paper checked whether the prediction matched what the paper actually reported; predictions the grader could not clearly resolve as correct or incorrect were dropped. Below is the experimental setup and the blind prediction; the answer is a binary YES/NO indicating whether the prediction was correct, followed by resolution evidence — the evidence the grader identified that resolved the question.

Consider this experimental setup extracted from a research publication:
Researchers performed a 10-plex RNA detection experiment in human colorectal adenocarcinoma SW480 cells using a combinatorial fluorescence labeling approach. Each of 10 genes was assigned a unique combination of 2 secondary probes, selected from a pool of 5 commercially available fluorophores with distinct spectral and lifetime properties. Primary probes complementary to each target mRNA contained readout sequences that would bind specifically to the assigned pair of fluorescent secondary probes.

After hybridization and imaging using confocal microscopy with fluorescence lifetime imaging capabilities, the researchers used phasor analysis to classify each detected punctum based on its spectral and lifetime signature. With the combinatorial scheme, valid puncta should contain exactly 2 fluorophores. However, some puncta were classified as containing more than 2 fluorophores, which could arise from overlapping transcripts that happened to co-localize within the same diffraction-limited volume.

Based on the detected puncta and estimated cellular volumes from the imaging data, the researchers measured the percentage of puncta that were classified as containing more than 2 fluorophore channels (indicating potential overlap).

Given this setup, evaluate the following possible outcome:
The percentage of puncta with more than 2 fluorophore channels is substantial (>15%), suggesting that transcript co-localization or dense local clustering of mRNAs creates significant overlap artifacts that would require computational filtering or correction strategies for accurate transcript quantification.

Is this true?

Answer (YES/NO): NO